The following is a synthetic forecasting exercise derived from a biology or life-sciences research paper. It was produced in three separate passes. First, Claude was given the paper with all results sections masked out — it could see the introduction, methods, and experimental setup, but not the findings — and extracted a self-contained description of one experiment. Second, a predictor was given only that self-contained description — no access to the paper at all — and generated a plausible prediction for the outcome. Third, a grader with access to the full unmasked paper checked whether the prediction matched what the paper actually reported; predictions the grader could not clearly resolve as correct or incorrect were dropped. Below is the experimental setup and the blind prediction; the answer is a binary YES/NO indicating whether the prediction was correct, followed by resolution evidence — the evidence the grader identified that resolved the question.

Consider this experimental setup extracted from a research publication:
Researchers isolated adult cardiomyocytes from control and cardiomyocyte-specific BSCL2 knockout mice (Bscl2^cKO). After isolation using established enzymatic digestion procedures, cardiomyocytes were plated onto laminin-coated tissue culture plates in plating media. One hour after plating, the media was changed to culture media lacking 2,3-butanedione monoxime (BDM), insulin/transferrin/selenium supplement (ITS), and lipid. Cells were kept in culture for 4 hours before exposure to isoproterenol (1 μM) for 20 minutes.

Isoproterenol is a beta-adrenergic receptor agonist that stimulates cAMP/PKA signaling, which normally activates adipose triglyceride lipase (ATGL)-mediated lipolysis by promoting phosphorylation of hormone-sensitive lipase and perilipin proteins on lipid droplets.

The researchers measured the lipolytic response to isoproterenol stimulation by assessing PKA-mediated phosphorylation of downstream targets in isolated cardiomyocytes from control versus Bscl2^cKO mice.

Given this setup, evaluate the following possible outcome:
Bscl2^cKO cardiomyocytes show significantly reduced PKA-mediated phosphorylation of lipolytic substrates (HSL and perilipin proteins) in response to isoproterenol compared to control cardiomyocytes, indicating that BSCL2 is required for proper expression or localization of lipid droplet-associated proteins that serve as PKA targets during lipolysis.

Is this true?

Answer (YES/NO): NO